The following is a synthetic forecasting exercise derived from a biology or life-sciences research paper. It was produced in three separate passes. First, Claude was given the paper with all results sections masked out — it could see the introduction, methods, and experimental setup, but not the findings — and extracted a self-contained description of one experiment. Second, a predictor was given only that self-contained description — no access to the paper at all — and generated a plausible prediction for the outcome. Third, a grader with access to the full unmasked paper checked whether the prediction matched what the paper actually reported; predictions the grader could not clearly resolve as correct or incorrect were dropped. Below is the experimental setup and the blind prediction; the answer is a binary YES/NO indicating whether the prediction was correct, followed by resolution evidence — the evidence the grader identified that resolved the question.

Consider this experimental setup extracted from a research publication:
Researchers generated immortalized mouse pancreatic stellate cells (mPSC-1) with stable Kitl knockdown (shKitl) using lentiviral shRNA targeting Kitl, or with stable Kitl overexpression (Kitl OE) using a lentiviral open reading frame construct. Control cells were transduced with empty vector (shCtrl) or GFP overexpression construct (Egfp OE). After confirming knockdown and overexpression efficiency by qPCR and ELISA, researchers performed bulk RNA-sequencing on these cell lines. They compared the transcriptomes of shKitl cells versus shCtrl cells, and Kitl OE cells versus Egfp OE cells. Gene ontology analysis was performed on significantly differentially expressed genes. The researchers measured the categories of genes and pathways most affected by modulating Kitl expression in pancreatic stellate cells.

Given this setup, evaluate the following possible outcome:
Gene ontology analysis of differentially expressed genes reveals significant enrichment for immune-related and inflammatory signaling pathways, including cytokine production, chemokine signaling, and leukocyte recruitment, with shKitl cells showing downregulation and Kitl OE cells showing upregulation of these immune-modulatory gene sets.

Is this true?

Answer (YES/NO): NO